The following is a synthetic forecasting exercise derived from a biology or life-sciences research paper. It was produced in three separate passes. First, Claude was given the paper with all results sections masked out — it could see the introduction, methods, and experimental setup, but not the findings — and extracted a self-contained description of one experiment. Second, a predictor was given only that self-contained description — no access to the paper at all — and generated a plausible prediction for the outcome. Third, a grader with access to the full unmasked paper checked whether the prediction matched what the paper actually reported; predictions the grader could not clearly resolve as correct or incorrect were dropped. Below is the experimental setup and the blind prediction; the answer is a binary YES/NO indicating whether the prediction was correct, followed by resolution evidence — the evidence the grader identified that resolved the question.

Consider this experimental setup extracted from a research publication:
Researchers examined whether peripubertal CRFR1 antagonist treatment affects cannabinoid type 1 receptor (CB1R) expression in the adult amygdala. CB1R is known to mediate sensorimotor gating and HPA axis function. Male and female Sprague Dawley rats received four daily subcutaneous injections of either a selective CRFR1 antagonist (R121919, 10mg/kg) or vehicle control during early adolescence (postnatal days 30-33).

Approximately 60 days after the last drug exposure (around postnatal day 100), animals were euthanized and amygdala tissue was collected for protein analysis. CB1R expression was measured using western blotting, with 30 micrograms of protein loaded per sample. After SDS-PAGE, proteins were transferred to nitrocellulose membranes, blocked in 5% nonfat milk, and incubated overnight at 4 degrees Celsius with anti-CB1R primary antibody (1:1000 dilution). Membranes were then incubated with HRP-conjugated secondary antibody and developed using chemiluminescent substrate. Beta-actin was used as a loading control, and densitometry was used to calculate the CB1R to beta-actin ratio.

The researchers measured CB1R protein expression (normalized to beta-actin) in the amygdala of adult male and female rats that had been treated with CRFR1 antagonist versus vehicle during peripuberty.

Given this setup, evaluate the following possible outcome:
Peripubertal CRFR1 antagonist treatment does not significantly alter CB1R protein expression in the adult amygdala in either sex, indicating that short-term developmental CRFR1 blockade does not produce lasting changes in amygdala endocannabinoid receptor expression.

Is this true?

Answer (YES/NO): NO